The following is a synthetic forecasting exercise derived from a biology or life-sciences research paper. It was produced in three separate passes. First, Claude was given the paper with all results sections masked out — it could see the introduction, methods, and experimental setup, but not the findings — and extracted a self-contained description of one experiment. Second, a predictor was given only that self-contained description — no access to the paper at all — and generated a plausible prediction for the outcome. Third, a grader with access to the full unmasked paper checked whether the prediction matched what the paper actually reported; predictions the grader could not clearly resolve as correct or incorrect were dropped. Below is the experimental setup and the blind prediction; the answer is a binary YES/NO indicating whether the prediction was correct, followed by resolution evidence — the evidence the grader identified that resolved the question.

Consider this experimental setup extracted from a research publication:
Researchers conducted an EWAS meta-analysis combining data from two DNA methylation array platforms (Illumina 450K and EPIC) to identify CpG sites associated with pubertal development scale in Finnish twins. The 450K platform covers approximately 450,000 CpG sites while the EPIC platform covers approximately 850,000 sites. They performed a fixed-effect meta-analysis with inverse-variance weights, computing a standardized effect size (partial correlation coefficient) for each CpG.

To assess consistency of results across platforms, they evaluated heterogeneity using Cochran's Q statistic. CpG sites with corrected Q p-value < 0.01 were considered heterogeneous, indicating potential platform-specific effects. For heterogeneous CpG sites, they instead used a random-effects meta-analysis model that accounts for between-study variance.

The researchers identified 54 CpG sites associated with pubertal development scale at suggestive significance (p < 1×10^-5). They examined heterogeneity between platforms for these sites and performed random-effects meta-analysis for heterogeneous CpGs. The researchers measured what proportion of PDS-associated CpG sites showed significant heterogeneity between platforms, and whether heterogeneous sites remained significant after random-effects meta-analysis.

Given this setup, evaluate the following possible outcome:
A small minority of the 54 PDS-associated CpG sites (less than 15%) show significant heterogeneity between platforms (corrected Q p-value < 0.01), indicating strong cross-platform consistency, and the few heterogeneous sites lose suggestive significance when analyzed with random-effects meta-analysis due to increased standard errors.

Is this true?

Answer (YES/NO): NO